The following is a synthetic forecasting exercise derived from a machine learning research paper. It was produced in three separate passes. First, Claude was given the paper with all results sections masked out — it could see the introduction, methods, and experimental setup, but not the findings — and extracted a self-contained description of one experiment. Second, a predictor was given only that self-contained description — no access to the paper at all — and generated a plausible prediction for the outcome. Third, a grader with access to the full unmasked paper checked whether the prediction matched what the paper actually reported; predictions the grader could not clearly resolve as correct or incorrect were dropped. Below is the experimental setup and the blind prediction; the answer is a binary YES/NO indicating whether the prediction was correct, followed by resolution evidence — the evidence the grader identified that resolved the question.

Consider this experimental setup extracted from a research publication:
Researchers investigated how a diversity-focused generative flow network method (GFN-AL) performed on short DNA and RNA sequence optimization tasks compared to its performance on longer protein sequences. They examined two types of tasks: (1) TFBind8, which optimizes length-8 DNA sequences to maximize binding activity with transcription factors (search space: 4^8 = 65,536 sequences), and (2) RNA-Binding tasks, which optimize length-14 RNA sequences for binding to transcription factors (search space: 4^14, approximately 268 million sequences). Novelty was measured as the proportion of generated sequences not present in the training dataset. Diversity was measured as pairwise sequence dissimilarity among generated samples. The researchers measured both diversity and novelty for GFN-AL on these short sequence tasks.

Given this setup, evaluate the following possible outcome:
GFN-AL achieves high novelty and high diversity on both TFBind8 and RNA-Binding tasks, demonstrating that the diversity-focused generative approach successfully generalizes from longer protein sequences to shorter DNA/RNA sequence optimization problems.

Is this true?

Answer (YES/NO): NO